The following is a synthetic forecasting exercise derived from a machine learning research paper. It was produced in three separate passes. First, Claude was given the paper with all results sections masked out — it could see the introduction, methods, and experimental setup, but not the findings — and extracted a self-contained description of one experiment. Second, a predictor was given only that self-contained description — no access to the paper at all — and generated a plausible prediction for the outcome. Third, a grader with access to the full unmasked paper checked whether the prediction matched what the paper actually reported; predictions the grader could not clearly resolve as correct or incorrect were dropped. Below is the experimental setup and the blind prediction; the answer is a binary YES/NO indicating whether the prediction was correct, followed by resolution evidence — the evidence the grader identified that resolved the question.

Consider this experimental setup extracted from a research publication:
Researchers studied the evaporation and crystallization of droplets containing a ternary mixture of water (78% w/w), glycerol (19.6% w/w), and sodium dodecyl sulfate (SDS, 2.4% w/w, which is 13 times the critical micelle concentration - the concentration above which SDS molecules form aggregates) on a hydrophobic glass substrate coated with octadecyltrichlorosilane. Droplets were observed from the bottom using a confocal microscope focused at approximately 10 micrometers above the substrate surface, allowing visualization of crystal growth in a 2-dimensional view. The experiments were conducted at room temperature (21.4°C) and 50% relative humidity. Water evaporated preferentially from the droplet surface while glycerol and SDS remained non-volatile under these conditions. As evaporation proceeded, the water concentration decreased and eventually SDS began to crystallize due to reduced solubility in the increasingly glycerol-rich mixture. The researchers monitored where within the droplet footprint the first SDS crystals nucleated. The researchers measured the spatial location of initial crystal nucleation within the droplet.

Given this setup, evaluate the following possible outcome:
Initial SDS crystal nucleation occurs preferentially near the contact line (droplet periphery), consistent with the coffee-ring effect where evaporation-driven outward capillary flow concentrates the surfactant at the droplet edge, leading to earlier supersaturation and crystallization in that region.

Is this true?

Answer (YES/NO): YES